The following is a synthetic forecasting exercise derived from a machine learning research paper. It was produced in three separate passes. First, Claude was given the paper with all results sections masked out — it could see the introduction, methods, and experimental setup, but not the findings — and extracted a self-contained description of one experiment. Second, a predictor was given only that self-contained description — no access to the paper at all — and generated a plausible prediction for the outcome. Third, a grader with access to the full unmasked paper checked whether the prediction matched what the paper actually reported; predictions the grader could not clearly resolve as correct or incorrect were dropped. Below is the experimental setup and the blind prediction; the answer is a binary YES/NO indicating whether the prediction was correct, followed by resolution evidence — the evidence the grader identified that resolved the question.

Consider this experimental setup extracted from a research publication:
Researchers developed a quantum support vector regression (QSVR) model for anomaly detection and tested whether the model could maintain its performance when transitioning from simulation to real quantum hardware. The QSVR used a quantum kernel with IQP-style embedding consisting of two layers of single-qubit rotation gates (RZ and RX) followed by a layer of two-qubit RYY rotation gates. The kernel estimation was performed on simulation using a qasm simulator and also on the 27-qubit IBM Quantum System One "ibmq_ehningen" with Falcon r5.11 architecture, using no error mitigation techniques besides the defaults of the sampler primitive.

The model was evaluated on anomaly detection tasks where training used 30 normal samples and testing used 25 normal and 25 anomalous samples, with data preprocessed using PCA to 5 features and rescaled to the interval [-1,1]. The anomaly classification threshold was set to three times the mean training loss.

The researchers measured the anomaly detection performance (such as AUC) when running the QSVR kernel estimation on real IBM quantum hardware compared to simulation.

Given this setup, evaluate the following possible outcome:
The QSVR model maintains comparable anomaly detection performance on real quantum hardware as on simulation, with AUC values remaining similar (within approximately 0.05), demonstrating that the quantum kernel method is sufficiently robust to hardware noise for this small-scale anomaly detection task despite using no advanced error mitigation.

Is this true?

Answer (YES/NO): NO